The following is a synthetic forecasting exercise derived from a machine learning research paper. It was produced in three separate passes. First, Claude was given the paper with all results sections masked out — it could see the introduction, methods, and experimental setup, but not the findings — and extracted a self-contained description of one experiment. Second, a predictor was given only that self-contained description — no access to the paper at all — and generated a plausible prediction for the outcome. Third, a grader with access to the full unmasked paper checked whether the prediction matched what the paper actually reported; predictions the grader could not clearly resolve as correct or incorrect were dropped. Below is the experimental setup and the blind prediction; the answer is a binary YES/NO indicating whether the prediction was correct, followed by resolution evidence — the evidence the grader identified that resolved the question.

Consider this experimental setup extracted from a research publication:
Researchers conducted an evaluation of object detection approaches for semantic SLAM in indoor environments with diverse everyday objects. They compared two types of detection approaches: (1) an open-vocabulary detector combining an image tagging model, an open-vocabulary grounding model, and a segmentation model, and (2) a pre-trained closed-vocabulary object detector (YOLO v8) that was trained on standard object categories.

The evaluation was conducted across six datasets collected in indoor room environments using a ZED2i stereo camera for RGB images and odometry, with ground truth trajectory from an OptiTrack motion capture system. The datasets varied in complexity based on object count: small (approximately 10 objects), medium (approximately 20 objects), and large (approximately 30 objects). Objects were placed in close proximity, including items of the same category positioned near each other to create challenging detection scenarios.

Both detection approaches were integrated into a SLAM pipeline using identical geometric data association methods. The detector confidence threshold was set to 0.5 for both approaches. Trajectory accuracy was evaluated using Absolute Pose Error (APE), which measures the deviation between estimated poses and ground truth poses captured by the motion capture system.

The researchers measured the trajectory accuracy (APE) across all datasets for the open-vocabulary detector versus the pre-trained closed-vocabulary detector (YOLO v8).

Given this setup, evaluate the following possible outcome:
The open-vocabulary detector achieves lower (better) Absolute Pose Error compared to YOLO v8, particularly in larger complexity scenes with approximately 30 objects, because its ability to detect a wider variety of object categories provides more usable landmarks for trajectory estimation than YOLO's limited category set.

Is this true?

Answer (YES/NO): NO